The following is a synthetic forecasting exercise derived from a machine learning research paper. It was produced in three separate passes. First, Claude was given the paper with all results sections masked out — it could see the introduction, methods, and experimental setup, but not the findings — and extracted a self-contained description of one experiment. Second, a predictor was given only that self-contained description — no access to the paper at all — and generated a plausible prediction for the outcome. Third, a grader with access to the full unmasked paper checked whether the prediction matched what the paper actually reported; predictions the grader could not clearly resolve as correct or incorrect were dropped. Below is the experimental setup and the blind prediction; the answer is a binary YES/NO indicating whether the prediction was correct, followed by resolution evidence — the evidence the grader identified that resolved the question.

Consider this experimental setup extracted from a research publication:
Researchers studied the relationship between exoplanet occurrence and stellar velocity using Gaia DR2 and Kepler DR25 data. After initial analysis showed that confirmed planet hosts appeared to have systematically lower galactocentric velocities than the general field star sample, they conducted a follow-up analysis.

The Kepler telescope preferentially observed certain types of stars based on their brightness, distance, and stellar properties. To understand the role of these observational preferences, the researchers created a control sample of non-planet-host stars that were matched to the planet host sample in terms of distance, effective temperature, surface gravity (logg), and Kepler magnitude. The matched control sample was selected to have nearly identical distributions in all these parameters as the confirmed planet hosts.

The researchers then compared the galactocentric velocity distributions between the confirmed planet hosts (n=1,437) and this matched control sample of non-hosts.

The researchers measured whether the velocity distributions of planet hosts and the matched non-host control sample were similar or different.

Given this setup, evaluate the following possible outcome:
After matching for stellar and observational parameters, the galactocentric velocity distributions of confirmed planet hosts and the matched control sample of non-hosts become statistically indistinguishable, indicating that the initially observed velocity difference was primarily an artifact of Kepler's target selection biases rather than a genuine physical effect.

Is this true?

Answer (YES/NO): YES